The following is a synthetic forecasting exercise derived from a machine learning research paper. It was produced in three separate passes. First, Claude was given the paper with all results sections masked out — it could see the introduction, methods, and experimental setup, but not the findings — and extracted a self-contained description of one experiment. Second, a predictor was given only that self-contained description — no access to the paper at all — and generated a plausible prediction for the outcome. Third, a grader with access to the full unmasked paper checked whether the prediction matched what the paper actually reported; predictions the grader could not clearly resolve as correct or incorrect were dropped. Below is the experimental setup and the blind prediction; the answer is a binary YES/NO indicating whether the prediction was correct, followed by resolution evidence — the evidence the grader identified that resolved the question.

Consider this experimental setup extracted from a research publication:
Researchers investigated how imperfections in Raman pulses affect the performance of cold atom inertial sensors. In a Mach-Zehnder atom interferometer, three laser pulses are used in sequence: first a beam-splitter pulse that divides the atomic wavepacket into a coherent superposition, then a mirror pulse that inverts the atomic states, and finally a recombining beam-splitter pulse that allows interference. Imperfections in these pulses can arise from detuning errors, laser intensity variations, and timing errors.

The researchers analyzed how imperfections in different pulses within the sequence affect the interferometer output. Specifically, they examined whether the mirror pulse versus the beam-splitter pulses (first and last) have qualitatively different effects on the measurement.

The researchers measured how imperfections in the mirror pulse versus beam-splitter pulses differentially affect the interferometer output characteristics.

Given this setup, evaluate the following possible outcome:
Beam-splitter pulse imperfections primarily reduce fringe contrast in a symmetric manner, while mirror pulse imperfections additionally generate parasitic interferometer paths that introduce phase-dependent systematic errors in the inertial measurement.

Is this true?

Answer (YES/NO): NO